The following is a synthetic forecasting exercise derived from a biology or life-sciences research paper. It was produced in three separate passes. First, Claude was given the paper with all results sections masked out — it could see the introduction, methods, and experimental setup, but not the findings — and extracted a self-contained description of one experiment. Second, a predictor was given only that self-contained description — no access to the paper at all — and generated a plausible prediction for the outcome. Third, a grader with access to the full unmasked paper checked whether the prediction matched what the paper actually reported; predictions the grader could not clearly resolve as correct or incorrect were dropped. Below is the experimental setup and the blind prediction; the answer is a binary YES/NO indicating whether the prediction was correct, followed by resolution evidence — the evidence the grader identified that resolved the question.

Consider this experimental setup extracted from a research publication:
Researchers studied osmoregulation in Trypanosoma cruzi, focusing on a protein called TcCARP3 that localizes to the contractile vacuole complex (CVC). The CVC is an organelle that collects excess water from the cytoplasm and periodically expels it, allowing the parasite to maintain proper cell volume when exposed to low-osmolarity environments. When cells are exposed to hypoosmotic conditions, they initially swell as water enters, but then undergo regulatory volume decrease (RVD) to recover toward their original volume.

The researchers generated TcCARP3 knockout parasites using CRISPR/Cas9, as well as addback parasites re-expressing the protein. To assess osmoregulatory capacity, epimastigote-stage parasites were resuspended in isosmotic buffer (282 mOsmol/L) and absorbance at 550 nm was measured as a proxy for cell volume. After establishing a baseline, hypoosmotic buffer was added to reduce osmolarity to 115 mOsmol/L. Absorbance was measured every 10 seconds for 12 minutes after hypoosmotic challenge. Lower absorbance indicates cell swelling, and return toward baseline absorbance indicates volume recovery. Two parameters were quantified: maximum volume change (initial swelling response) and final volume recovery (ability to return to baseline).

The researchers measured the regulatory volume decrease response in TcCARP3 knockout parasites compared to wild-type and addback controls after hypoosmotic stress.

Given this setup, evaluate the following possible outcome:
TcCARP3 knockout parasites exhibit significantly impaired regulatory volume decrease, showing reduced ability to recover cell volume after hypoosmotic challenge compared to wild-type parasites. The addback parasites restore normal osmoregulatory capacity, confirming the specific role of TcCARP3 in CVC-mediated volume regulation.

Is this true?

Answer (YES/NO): YES